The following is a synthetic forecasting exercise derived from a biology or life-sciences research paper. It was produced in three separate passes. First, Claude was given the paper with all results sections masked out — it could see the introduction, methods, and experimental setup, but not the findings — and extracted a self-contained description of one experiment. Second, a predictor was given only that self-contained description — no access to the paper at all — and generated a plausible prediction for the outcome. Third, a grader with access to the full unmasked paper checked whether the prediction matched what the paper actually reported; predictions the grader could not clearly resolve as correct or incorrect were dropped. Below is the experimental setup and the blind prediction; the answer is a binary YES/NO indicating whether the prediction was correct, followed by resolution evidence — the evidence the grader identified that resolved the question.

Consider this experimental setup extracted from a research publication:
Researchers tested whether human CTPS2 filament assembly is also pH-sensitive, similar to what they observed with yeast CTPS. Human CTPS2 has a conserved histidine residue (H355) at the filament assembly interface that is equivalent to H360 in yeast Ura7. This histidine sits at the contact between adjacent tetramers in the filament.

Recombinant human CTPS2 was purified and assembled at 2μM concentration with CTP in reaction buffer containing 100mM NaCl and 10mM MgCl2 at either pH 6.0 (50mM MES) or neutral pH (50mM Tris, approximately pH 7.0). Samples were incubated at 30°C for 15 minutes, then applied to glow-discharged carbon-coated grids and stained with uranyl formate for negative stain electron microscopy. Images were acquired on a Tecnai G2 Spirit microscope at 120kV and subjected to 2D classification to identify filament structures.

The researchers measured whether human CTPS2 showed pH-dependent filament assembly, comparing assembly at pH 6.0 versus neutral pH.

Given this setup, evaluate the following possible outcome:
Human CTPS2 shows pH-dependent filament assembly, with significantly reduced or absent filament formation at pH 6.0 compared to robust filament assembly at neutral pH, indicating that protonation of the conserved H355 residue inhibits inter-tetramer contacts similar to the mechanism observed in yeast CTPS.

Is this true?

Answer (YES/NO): NO